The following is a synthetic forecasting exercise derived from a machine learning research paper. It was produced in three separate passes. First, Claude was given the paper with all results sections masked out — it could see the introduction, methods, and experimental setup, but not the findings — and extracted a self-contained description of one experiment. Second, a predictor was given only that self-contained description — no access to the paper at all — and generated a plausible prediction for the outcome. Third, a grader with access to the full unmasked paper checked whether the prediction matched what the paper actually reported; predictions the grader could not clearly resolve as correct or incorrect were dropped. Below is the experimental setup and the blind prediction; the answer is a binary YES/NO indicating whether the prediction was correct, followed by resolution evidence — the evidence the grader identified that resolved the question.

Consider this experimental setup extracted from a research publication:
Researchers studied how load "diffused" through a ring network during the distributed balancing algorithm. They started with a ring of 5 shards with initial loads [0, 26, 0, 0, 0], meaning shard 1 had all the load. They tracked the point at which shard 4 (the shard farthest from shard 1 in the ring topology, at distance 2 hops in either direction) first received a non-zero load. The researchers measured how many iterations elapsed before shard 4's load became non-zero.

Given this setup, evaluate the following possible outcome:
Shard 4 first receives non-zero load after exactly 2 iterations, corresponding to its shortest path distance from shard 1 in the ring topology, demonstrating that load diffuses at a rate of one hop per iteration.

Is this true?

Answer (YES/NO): YES